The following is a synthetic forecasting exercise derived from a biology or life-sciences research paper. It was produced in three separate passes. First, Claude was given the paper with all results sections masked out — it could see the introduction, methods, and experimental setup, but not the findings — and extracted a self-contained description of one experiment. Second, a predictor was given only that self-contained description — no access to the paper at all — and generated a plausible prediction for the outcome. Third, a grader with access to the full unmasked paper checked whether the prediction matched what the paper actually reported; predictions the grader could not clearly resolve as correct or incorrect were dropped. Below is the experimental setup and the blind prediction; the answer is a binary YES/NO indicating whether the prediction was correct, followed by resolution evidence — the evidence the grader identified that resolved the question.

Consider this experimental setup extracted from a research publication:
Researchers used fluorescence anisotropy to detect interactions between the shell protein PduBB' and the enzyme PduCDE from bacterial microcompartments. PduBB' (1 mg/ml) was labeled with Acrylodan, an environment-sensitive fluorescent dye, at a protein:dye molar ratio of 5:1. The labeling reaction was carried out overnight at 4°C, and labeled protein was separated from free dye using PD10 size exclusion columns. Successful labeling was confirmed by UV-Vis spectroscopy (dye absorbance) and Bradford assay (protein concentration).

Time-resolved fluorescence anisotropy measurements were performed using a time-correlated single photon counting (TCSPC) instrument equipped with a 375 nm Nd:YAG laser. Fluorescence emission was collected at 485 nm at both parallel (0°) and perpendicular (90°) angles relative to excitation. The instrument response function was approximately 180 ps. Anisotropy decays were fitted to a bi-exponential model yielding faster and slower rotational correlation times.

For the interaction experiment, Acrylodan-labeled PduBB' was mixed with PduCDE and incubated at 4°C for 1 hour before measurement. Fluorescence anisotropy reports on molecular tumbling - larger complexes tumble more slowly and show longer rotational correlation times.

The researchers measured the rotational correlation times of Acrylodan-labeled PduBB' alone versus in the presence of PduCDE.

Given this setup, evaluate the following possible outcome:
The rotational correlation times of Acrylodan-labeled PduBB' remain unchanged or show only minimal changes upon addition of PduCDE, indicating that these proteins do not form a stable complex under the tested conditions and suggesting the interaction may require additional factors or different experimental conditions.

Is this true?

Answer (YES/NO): NO